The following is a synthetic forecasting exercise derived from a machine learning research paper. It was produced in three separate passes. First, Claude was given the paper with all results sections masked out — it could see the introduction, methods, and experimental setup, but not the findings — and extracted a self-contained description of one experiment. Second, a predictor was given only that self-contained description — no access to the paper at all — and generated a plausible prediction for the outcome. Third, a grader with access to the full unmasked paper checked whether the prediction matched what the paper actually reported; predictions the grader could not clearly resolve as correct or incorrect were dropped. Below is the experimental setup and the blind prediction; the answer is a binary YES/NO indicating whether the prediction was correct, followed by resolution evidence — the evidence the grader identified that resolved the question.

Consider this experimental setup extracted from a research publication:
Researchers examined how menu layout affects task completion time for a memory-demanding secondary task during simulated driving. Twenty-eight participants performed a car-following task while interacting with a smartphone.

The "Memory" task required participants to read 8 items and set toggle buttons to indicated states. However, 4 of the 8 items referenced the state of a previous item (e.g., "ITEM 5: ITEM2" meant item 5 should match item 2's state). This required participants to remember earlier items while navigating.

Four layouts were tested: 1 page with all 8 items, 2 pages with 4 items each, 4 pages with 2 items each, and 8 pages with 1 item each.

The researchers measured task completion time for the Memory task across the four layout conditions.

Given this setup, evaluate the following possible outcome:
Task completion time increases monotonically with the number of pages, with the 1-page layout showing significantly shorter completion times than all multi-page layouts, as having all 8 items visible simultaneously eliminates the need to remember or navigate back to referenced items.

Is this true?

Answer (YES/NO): NO